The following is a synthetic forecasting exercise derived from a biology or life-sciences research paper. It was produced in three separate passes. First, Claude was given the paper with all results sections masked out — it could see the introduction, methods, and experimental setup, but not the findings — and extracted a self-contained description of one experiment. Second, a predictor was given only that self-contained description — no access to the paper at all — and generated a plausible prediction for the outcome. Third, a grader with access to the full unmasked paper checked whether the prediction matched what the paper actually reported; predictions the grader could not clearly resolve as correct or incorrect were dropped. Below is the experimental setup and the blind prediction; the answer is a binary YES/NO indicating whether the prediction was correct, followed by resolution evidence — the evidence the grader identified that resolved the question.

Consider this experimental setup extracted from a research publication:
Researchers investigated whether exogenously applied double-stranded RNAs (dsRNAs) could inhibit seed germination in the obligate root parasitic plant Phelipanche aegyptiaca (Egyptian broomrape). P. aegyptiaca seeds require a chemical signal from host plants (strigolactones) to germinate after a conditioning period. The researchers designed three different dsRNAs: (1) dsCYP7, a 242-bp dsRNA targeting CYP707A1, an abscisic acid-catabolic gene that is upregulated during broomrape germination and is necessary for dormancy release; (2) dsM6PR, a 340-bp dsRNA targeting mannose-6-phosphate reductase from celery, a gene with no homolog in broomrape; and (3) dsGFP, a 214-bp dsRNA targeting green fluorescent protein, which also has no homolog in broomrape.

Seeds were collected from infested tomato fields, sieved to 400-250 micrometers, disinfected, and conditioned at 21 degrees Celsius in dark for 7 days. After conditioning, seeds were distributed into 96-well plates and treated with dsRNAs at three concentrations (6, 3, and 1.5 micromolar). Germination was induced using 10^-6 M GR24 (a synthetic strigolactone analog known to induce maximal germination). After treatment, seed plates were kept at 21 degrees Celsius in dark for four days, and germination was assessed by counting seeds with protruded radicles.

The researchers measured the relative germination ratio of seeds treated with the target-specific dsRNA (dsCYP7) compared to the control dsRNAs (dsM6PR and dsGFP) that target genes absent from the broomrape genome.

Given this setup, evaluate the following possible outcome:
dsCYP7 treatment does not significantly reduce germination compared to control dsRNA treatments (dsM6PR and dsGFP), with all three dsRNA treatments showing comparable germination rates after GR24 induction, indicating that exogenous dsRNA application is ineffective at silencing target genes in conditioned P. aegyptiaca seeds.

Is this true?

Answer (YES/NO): YES